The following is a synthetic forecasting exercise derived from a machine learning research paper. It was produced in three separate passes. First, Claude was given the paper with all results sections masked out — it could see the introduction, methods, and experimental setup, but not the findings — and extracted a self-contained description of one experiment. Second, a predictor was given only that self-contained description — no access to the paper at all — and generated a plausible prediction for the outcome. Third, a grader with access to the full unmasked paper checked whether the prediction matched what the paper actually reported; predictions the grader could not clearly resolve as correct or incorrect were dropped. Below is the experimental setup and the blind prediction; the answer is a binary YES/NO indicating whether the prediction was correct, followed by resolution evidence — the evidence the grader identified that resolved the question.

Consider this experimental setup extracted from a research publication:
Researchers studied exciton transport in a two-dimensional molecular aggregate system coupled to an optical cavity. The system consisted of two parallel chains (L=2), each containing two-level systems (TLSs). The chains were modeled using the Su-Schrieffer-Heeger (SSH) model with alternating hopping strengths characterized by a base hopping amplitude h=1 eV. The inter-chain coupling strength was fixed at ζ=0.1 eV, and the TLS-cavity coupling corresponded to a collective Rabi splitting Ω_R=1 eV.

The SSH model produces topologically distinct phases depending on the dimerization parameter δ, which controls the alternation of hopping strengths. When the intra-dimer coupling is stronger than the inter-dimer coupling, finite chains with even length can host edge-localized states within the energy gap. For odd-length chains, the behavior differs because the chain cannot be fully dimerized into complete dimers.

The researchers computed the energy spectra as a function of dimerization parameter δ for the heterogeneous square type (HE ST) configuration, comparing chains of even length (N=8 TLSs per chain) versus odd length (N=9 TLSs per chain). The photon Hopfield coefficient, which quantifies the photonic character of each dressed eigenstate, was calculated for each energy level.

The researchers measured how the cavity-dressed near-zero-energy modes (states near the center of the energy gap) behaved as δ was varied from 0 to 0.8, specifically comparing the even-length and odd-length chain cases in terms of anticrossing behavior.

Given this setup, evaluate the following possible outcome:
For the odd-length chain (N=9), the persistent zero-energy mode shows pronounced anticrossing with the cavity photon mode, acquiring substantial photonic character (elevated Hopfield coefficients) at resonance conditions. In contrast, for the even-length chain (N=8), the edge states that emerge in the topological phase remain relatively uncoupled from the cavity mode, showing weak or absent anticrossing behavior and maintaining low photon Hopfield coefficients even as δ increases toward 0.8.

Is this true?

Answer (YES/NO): YES